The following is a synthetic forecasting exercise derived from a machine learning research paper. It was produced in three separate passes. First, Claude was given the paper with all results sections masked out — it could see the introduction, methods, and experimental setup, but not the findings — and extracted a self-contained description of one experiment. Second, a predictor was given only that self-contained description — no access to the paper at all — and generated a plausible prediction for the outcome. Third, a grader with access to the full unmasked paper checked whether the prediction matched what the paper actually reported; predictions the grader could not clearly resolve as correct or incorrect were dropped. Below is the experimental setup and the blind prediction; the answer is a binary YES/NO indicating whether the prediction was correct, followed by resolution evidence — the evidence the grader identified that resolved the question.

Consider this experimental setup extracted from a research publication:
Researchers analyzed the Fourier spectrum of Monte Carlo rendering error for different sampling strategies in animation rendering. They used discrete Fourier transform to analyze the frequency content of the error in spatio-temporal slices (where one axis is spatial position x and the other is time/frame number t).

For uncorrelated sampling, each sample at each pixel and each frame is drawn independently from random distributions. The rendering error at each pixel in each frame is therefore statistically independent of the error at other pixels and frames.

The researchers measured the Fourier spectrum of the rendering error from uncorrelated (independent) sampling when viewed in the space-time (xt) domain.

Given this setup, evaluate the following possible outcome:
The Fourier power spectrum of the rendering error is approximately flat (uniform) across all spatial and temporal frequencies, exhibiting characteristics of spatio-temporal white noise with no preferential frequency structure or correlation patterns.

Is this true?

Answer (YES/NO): YES